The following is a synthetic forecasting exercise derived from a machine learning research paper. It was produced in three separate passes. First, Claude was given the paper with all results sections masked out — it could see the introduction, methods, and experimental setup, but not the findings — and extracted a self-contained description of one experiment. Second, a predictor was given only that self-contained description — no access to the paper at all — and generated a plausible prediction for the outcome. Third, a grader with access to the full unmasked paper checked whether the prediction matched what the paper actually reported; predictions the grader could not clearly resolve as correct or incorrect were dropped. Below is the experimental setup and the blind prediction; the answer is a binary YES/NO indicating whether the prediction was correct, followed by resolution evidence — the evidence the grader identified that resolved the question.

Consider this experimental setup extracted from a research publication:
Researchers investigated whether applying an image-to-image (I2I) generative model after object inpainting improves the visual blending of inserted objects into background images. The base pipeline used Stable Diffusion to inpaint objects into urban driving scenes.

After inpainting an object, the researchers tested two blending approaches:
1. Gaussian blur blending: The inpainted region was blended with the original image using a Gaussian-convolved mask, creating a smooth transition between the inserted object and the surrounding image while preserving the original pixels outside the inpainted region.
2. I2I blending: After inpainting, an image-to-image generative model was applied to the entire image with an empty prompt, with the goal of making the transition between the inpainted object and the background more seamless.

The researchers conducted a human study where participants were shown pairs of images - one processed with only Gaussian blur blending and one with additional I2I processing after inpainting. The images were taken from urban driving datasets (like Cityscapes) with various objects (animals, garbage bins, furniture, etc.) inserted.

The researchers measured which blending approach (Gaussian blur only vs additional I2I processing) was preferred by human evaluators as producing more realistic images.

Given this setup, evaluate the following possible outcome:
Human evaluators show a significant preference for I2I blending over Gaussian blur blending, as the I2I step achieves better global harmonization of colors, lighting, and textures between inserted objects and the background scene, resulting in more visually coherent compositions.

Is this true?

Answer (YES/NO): NO